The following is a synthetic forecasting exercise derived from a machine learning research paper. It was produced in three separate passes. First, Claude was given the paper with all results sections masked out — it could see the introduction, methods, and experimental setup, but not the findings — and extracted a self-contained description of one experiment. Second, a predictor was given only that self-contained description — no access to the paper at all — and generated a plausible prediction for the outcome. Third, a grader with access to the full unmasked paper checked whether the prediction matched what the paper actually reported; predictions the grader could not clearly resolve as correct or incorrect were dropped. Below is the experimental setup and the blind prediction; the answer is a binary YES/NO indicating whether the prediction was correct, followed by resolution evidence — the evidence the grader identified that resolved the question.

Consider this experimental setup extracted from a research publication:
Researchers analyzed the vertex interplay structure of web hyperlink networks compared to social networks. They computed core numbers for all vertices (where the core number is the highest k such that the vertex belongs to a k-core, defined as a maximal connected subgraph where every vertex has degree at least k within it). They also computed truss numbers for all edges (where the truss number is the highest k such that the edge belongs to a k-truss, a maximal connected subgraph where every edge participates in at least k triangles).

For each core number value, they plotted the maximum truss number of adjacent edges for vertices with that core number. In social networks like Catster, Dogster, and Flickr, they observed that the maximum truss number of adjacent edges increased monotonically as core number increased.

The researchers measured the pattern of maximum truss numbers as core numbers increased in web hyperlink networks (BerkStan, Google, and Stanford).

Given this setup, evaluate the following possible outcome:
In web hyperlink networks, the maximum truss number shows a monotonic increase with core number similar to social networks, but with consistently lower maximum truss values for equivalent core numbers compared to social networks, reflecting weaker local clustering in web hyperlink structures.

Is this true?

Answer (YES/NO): NO